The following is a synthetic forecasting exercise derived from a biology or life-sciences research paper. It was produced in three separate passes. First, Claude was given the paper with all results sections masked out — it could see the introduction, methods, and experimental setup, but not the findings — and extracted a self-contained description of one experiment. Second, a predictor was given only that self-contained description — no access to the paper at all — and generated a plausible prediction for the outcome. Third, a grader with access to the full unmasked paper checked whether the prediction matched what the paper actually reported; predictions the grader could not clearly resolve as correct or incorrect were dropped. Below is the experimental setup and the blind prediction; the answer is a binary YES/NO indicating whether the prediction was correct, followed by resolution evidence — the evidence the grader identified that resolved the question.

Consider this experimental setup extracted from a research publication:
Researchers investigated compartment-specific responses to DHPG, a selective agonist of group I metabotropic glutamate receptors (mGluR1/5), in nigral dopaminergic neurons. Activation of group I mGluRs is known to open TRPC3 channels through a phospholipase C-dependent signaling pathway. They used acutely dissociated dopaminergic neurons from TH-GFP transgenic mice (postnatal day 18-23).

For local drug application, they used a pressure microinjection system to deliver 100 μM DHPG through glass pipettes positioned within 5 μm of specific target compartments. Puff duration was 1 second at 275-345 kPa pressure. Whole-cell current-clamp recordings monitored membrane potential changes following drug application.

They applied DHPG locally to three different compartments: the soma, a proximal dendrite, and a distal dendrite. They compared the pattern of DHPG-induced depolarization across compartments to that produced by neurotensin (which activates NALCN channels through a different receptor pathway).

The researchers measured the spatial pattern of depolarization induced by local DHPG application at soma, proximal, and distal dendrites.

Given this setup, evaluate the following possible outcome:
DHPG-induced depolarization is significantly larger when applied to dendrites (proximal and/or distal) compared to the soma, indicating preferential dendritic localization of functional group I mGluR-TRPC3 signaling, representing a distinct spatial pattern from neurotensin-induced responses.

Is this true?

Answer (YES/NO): NO